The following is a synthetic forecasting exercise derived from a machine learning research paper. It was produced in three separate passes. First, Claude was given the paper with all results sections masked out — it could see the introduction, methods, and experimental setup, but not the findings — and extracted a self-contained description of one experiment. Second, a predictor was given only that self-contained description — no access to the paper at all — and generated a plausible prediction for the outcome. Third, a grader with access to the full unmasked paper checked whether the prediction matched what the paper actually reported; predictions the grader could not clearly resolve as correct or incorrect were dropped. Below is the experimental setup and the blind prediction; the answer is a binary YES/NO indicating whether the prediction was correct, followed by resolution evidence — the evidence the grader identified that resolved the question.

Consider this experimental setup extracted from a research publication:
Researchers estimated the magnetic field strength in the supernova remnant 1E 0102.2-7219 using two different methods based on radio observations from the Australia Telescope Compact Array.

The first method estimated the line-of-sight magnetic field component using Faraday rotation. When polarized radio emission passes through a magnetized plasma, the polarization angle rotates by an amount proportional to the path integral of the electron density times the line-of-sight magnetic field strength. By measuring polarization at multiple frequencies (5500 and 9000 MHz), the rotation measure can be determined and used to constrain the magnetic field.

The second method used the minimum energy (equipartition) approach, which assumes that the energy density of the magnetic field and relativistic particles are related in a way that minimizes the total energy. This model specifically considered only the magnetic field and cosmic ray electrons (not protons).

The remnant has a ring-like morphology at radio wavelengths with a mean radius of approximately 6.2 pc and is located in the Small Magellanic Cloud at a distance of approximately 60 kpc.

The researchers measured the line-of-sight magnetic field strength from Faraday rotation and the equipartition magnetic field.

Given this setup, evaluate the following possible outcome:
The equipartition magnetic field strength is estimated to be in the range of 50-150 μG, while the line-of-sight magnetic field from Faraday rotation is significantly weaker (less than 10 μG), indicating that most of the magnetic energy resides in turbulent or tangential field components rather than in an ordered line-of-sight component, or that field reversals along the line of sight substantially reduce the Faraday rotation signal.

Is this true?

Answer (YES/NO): NO